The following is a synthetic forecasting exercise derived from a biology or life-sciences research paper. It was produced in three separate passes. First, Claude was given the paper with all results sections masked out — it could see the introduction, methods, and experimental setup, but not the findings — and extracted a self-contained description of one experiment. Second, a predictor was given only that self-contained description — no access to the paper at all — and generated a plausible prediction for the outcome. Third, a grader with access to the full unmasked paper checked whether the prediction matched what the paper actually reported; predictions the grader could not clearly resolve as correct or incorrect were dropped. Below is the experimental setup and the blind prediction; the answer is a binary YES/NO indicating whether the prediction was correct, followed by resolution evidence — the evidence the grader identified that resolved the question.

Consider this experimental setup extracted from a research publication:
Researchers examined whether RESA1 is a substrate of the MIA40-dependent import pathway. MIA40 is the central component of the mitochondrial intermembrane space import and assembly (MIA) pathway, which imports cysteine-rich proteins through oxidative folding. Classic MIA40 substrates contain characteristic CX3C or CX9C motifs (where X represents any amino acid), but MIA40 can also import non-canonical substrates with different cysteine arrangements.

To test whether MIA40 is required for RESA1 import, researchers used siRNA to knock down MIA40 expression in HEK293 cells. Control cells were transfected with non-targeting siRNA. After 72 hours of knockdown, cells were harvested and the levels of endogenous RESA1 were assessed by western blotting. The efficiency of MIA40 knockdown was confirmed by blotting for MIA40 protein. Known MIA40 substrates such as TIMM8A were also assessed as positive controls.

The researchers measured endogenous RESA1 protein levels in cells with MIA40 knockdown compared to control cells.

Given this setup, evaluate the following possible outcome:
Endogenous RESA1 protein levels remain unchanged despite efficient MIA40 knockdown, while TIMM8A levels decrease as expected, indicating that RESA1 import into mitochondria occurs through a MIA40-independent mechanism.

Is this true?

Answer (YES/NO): NO